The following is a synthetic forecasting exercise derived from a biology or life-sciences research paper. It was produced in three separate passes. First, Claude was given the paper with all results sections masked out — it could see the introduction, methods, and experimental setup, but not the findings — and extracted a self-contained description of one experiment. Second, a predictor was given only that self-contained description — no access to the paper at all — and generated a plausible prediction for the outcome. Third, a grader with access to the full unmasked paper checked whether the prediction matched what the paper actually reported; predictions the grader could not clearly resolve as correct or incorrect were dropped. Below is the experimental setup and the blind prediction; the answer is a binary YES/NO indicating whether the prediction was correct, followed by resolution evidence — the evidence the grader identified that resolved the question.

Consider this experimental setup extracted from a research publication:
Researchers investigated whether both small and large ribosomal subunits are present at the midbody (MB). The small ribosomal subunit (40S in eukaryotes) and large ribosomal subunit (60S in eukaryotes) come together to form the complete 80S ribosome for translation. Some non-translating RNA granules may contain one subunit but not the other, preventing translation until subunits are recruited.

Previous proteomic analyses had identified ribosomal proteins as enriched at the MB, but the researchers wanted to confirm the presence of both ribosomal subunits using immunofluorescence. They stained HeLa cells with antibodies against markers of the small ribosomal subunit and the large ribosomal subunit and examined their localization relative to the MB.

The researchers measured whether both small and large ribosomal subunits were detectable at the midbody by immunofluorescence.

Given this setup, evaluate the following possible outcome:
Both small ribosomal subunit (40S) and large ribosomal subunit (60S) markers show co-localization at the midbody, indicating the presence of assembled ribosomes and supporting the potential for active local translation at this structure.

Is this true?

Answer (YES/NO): YES